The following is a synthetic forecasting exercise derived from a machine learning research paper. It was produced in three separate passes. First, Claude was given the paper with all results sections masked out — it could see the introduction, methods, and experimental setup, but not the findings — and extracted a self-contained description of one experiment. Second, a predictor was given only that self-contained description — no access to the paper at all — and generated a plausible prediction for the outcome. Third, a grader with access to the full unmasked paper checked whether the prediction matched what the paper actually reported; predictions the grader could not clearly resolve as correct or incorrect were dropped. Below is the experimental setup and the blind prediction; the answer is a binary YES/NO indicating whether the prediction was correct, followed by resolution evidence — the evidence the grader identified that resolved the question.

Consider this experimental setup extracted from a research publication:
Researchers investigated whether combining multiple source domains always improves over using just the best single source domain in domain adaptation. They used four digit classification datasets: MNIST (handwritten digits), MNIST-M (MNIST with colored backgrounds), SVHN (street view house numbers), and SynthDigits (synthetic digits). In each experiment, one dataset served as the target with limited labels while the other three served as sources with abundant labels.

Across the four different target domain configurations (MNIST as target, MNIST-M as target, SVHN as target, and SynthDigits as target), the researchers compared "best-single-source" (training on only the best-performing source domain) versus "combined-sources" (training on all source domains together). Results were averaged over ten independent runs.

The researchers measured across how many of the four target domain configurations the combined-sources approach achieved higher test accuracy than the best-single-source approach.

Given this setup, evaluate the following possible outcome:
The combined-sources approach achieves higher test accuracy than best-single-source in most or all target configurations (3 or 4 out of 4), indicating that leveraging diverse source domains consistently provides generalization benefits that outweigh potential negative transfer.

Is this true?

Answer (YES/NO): YES